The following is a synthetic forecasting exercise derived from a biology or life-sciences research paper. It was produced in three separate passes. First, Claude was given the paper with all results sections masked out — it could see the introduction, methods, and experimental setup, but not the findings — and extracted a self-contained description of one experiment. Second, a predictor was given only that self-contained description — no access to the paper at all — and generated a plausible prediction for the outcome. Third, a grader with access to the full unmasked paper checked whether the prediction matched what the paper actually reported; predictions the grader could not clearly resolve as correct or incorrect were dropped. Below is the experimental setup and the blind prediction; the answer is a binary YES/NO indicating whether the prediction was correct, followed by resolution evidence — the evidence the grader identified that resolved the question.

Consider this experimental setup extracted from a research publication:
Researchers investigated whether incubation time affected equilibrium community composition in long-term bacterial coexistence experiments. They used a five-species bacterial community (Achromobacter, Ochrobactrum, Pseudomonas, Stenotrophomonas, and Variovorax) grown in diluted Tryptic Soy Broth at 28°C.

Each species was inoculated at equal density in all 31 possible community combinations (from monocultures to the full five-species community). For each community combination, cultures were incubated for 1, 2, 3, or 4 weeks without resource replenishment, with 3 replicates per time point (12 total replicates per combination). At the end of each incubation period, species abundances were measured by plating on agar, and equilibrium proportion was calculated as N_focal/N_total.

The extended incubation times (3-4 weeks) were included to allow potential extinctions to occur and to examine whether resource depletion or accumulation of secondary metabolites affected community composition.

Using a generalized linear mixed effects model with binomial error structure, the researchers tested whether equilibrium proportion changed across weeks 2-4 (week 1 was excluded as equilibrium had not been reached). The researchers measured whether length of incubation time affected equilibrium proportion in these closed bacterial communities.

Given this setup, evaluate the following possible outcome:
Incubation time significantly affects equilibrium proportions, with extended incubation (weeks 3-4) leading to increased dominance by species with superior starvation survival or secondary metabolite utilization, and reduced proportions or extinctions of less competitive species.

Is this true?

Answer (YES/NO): NO